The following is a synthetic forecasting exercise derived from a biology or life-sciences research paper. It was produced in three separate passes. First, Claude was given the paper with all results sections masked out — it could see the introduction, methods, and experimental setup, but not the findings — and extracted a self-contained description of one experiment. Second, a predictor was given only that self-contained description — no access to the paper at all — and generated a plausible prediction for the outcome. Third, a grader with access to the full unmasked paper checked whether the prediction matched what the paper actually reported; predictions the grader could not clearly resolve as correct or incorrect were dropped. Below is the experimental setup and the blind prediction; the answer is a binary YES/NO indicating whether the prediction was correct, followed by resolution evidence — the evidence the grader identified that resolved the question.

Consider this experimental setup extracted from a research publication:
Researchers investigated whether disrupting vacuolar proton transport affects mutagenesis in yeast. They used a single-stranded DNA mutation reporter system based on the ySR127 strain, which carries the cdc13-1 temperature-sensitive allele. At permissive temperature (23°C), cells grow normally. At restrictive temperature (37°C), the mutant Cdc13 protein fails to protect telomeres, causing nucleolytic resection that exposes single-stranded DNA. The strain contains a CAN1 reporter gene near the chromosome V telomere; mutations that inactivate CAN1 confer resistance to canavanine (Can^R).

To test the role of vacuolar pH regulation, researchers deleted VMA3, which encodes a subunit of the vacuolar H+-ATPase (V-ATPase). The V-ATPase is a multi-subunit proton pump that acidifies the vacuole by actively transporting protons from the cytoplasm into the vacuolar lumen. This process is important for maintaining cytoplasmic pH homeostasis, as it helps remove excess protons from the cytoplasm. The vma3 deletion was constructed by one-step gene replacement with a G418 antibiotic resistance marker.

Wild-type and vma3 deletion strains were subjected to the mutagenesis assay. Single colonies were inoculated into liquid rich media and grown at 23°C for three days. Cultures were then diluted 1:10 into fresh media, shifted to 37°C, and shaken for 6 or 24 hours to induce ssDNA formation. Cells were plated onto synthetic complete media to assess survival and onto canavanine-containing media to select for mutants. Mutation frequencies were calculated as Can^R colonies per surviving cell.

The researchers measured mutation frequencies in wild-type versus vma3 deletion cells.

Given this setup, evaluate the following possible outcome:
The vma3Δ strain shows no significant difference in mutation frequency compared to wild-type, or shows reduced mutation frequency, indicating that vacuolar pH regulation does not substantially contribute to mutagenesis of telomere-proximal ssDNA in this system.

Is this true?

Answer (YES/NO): NO